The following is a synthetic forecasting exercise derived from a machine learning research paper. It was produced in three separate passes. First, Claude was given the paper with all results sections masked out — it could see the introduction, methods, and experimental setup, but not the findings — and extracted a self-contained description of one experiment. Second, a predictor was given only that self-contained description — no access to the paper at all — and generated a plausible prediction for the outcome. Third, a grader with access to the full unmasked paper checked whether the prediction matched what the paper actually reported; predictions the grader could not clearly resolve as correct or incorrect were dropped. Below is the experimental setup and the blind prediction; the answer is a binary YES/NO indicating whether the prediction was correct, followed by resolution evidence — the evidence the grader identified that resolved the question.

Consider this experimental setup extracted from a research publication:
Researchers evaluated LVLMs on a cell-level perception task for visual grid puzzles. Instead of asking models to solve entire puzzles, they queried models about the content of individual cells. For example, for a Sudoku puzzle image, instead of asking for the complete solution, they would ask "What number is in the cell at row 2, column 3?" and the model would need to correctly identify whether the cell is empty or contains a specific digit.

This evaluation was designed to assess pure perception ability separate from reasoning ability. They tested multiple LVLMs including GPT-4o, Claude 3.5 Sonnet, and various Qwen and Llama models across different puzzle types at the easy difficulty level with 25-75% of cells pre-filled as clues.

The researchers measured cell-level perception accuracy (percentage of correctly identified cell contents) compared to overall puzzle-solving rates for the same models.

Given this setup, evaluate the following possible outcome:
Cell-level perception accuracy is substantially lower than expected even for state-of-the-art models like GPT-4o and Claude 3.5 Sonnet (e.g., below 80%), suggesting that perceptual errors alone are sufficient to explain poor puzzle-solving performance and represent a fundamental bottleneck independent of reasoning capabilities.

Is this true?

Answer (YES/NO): NO